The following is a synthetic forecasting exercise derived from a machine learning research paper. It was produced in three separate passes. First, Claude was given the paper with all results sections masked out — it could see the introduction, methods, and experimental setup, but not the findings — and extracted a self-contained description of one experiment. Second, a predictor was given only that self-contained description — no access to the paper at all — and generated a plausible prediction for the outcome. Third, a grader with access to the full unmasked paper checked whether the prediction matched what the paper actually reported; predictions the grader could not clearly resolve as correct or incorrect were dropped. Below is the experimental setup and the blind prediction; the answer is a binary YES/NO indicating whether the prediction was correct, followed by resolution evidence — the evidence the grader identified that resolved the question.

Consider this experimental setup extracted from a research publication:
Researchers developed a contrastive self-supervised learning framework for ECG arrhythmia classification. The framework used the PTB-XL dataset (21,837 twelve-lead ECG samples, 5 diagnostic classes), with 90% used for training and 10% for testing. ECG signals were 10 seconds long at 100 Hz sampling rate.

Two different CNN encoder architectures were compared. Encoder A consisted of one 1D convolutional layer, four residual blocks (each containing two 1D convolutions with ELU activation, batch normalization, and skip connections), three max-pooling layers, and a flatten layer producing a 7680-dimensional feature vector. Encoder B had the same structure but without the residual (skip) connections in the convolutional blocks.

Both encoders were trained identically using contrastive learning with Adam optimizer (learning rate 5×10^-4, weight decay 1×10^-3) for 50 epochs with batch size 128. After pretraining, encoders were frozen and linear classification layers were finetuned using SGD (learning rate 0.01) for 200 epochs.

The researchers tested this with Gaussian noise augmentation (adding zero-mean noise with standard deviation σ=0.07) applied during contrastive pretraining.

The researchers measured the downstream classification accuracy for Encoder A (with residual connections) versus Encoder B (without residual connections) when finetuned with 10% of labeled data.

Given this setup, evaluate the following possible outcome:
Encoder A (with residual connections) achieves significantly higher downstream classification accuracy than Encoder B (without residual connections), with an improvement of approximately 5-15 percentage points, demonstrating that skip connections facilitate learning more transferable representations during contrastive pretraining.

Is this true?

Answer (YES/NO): NO